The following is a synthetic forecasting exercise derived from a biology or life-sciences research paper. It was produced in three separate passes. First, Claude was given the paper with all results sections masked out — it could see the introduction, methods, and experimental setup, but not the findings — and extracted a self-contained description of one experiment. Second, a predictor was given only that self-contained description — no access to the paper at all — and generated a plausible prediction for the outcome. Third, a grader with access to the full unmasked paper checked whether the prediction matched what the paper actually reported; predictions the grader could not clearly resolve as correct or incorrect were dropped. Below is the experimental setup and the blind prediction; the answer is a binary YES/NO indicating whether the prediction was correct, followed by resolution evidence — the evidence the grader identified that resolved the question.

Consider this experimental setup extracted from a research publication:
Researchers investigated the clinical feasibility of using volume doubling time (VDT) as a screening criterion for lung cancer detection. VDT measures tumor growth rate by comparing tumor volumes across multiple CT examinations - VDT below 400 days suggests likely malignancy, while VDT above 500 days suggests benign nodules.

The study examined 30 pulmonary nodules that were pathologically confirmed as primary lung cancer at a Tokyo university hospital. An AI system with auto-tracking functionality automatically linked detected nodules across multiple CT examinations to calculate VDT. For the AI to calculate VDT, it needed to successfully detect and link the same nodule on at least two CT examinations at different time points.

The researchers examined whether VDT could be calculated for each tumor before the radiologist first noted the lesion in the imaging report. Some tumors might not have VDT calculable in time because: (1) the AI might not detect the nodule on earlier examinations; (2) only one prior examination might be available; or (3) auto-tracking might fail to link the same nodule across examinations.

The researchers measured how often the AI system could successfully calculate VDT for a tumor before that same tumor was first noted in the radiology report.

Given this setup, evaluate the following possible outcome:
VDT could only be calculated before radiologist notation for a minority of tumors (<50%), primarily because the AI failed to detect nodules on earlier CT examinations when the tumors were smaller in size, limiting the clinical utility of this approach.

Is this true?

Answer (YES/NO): NO